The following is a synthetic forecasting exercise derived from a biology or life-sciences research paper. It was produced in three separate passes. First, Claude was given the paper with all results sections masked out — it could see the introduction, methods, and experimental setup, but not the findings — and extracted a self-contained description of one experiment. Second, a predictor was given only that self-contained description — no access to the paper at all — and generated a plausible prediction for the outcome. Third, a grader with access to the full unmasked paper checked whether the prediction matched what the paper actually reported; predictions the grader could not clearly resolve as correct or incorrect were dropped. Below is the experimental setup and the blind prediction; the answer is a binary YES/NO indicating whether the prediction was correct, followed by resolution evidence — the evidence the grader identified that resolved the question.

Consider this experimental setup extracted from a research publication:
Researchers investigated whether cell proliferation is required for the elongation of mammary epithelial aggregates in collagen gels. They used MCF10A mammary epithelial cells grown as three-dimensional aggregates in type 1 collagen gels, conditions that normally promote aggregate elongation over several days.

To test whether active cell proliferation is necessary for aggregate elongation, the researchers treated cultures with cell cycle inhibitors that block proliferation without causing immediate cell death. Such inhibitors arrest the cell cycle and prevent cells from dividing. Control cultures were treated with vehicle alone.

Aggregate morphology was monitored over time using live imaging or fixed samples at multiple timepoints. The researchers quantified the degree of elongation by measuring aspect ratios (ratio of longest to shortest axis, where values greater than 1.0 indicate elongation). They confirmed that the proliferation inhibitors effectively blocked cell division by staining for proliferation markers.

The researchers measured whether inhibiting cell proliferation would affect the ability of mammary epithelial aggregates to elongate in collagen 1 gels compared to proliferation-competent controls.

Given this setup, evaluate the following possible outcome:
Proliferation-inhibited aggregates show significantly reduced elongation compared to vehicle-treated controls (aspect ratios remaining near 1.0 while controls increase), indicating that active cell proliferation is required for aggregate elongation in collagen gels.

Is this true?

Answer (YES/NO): YES